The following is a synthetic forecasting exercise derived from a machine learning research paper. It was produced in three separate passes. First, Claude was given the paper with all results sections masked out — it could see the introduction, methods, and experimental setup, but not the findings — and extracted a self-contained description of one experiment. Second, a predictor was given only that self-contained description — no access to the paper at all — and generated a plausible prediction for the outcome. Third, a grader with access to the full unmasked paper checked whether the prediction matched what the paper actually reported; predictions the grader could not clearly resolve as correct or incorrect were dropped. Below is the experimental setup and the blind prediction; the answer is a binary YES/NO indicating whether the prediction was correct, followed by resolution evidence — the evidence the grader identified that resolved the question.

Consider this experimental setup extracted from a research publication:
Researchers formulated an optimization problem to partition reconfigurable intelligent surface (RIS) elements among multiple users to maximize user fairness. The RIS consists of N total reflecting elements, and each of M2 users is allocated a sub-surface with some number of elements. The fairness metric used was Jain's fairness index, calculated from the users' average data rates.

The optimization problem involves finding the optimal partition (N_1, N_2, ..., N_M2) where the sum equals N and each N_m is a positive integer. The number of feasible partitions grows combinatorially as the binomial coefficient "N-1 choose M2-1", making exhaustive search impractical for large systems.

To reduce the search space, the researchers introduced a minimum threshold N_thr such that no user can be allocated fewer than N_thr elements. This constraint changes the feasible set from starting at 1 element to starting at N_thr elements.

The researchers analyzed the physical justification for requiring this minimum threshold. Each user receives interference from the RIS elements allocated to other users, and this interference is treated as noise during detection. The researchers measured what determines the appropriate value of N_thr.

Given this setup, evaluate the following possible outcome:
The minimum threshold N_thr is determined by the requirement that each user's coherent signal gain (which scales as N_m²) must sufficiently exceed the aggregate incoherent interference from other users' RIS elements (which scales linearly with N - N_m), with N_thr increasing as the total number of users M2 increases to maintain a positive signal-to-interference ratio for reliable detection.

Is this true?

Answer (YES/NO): NO